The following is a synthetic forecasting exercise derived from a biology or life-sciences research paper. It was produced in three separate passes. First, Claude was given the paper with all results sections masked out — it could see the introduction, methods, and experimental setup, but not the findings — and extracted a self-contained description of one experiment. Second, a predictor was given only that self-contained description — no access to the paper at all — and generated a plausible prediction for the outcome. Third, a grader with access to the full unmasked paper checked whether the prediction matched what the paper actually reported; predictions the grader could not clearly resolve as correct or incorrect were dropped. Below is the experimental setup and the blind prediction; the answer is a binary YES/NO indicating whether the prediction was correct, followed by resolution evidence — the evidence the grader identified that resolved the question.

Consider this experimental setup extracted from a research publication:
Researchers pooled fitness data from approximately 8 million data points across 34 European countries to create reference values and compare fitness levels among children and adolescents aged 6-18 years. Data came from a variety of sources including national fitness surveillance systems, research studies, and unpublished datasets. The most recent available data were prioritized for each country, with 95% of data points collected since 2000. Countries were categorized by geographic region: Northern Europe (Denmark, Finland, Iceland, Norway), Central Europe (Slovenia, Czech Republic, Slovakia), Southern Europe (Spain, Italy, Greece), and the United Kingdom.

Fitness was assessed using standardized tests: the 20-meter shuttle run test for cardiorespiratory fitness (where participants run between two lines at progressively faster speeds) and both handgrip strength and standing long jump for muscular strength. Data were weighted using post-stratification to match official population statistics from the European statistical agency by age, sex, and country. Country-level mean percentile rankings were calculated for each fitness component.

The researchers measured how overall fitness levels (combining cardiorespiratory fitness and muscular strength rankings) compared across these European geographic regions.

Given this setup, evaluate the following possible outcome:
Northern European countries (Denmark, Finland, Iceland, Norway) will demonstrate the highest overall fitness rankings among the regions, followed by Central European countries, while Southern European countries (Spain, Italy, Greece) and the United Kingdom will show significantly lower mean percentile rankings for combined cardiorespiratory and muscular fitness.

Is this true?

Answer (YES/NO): NO